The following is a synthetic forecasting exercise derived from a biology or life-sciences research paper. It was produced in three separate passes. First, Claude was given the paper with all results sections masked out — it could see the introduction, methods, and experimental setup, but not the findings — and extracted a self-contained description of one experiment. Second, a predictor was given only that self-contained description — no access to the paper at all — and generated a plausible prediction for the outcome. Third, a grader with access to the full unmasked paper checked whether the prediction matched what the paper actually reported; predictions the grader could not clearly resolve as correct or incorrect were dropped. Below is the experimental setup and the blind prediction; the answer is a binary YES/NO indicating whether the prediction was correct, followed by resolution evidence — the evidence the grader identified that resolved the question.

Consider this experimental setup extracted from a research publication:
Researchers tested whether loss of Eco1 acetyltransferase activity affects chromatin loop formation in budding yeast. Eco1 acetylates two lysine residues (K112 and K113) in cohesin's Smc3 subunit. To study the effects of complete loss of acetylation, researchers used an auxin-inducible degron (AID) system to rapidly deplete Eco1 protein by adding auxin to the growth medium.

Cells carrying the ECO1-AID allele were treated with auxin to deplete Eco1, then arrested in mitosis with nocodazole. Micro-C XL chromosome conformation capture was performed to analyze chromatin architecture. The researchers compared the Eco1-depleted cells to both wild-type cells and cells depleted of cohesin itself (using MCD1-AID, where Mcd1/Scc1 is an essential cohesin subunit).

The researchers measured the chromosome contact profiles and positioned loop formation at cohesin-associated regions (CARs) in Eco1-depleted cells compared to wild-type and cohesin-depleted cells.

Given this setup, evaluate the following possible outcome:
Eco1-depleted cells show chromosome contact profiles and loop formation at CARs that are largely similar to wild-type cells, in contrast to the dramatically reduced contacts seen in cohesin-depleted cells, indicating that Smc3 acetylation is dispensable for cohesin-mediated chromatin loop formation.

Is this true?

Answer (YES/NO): NO